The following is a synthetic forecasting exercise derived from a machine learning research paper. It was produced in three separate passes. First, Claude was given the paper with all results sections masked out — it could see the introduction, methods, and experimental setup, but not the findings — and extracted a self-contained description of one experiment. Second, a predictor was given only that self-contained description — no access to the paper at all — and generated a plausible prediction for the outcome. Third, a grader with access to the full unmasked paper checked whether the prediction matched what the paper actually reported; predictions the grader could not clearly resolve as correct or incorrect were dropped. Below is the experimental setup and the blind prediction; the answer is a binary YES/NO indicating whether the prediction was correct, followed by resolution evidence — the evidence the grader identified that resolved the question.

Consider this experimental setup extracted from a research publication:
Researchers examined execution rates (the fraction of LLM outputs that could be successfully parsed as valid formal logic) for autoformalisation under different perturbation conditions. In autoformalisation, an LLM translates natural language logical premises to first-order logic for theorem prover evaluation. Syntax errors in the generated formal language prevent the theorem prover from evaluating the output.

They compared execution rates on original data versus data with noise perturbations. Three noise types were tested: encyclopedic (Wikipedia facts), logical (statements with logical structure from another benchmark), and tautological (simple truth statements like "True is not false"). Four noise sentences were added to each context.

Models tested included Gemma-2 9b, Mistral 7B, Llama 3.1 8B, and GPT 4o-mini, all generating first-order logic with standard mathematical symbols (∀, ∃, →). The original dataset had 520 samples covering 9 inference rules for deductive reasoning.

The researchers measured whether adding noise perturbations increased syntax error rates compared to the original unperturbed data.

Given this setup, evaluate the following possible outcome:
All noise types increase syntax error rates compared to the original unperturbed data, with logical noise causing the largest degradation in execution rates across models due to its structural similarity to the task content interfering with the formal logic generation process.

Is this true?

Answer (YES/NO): NO